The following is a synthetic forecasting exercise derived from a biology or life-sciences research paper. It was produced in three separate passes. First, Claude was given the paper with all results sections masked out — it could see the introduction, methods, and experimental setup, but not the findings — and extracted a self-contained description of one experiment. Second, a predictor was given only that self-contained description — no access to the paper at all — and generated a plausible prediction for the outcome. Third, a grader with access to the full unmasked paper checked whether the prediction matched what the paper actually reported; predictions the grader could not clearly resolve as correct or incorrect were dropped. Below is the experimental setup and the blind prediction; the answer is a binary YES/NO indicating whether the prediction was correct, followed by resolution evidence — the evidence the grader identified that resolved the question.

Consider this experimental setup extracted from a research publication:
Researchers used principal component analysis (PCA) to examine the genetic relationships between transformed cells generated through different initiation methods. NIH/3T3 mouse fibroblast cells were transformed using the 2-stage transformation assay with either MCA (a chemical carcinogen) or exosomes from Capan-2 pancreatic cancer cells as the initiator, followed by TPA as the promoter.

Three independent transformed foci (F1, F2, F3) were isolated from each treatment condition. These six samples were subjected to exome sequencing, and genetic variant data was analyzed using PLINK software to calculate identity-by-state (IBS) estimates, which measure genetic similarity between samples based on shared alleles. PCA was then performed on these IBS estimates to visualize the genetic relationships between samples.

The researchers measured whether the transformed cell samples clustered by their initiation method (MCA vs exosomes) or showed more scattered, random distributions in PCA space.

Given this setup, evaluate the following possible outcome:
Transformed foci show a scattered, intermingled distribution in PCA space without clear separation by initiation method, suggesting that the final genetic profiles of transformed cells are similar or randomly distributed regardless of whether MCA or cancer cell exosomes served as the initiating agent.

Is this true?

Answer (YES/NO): YES